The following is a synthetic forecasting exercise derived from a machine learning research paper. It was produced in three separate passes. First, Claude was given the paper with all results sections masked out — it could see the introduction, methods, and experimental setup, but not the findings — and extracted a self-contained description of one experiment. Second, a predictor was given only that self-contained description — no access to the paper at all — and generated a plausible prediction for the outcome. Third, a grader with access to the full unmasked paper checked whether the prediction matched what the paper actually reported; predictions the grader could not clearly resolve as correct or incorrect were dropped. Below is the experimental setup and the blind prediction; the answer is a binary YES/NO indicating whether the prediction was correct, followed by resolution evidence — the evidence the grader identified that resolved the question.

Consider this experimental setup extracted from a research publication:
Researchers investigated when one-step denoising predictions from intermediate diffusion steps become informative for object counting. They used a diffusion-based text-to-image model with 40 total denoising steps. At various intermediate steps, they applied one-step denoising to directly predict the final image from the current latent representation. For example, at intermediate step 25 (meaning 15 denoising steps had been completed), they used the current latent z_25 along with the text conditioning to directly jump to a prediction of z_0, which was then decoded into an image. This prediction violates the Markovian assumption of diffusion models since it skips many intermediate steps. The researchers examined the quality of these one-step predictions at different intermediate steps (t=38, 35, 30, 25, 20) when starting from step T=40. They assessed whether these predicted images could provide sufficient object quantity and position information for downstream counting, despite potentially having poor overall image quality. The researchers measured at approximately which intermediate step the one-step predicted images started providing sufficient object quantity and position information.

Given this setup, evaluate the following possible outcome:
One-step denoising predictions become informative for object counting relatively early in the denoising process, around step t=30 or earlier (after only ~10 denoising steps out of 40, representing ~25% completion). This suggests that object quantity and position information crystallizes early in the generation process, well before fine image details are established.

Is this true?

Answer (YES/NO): NO